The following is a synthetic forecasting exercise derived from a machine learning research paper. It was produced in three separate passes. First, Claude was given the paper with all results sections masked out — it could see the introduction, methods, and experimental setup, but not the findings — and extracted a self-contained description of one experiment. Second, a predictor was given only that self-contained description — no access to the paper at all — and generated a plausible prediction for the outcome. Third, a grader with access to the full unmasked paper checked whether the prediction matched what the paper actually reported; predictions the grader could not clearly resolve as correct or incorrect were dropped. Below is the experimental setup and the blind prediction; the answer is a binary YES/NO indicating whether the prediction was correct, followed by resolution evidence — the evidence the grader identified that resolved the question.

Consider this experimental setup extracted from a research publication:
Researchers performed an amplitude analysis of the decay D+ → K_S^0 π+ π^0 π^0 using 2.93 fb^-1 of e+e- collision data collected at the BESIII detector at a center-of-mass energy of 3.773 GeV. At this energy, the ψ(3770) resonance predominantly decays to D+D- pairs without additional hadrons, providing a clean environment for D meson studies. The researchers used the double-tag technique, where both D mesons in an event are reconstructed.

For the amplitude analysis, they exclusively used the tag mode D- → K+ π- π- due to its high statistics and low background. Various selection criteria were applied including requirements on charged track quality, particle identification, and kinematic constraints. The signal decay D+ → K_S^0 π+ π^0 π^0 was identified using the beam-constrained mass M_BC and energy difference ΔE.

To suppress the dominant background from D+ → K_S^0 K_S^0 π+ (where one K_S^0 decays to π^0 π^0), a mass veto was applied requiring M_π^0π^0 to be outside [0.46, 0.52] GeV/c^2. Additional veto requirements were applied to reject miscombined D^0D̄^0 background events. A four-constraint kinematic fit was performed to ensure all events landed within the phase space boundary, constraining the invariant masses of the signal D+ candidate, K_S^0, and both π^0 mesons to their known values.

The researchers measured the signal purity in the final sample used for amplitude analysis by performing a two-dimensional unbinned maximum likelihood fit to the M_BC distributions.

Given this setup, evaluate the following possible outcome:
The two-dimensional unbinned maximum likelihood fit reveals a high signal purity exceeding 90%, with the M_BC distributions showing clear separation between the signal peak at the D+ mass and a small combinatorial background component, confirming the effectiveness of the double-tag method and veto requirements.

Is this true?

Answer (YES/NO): YES